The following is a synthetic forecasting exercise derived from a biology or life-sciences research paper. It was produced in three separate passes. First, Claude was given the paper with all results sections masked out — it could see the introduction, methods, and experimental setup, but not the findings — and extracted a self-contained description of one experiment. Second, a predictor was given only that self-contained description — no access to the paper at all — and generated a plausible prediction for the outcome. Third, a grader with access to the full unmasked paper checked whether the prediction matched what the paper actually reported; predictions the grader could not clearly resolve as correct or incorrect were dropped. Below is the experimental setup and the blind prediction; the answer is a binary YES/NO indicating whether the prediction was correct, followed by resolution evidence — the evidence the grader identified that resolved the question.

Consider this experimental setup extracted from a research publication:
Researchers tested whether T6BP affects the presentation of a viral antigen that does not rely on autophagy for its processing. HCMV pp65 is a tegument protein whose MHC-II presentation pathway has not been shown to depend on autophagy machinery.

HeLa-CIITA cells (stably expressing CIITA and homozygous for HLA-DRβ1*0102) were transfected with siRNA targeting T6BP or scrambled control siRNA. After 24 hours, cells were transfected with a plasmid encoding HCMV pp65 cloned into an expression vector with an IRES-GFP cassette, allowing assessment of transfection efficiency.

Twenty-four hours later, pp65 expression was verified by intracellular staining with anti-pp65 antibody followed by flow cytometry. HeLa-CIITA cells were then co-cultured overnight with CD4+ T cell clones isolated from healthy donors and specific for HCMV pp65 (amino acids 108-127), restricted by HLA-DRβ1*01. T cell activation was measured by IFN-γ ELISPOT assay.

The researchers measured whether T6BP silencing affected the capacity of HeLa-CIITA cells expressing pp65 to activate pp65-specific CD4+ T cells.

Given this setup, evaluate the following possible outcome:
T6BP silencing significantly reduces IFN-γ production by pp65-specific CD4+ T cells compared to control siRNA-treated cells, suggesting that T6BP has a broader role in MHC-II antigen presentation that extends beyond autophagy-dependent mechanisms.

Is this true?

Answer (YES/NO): YES